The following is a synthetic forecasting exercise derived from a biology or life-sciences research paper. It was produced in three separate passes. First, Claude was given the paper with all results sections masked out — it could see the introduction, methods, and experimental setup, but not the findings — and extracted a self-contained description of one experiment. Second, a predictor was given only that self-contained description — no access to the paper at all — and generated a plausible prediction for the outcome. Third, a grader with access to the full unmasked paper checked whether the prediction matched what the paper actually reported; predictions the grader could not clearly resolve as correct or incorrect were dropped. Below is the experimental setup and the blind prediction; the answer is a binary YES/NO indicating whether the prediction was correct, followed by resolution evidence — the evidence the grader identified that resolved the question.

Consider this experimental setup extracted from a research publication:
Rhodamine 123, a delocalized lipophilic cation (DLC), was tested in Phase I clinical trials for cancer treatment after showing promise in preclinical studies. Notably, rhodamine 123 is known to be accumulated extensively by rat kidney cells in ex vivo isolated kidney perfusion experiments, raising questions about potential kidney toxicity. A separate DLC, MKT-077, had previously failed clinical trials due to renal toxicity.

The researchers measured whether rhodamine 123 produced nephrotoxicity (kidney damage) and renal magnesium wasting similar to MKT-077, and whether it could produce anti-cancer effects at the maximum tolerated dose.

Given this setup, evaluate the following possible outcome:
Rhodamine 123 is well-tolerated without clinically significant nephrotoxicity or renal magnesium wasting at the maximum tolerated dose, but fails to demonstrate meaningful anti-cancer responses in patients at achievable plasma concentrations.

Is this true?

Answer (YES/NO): YES